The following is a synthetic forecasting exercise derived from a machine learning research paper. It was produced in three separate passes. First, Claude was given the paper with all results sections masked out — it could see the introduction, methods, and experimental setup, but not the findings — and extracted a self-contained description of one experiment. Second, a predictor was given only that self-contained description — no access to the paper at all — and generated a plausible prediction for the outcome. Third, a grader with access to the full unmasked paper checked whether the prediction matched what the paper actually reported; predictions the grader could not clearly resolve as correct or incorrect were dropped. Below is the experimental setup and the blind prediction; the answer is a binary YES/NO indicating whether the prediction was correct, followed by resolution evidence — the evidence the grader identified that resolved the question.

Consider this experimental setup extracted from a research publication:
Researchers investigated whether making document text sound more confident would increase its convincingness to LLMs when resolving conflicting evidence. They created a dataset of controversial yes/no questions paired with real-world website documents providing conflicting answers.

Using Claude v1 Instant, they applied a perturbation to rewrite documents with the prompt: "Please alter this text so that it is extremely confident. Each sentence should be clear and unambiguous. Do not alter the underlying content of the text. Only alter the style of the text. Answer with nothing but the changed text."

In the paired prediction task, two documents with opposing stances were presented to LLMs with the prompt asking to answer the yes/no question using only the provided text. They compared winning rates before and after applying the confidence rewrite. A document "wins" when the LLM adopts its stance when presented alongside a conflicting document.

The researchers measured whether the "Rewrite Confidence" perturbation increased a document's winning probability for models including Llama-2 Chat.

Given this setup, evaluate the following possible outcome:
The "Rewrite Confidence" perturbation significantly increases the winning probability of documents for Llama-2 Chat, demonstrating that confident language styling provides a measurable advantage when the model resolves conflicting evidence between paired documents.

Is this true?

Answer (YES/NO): NO